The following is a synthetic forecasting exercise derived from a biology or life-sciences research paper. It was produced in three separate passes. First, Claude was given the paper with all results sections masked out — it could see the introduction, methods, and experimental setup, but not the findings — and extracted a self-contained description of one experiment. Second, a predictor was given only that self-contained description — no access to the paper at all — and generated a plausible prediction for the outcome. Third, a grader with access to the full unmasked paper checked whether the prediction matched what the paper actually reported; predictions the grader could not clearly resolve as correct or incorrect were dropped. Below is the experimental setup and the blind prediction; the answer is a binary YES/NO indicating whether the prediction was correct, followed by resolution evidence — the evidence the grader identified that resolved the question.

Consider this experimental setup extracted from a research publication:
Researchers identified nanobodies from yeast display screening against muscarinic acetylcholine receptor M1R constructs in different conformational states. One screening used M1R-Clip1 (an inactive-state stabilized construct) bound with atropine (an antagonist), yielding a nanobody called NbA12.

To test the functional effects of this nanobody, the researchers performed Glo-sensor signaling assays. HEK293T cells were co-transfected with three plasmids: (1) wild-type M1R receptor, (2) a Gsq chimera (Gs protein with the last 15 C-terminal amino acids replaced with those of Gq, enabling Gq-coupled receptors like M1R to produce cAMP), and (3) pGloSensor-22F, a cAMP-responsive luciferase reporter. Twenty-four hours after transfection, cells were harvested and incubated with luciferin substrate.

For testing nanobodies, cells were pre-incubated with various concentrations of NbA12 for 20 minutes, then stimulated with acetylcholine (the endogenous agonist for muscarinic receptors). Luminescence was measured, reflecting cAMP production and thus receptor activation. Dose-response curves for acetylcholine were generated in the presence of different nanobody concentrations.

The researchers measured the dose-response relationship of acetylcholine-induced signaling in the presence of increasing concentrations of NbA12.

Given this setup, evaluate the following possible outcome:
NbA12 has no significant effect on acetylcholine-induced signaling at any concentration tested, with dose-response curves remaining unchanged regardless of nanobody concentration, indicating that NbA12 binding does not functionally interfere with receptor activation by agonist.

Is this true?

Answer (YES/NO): NO